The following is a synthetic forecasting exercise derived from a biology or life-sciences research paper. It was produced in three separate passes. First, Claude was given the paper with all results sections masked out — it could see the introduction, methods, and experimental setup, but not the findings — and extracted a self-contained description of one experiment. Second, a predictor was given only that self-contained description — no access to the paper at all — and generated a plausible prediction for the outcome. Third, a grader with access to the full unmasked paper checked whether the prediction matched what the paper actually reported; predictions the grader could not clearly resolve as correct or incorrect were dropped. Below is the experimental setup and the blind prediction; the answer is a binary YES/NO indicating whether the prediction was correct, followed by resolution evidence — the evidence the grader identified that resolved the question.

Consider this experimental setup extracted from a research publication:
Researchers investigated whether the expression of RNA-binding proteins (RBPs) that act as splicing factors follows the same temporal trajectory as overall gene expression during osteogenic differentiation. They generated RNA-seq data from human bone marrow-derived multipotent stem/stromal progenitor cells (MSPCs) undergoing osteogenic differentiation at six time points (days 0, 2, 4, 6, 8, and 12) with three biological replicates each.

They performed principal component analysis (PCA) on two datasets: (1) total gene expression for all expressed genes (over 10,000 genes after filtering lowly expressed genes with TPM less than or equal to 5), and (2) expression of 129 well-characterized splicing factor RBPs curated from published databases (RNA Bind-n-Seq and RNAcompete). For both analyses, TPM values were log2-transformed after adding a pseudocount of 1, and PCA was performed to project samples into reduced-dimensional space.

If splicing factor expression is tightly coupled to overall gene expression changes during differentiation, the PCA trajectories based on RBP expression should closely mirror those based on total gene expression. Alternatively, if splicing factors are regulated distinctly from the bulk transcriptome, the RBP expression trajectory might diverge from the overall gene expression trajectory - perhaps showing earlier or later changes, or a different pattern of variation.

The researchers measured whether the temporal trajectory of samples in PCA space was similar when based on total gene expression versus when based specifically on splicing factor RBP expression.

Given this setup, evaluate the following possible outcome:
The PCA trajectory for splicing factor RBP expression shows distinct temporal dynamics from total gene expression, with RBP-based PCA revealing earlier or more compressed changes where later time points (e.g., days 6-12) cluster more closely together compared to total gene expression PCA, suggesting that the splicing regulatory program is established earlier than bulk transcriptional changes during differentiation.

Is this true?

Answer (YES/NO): NO